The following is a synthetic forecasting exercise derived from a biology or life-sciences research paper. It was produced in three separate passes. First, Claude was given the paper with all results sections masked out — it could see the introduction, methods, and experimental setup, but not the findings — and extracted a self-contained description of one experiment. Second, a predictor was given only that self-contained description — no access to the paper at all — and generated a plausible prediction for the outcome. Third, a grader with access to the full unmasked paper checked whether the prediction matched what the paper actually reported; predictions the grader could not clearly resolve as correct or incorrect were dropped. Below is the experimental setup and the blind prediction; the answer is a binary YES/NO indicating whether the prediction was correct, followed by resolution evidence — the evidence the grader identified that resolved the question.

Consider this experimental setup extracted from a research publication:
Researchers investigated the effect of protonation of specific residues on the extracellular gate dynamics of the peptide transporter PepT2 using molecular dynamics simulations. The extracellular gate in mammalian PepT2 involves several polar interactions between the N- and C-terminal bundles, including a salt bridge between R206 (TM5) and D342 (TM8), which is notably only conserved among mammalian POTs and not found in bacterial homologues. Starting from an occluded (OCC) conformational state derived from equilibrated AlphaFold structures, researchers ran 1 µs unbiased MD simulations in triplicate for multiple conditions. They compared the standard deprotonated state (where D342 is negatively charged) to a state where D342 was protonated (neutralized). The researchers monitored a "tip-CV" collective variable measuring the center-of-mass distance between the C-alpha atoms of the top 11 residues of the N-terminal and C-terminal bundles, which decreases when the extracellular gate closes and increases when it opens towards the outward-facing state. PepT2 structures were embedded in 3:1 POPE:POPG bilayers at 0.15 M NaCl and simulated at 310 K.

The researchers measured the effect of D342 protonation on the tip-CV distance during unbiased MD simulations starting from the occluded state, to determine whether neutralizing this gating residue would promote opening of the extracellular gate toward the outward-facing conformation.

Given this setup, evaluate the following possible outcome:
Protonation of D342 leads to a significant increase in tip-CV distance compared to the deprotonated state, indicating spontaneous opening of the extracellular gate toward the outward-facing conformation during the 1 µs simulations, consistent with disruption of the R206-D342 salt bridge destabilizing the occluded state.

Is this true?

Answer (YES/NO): NO